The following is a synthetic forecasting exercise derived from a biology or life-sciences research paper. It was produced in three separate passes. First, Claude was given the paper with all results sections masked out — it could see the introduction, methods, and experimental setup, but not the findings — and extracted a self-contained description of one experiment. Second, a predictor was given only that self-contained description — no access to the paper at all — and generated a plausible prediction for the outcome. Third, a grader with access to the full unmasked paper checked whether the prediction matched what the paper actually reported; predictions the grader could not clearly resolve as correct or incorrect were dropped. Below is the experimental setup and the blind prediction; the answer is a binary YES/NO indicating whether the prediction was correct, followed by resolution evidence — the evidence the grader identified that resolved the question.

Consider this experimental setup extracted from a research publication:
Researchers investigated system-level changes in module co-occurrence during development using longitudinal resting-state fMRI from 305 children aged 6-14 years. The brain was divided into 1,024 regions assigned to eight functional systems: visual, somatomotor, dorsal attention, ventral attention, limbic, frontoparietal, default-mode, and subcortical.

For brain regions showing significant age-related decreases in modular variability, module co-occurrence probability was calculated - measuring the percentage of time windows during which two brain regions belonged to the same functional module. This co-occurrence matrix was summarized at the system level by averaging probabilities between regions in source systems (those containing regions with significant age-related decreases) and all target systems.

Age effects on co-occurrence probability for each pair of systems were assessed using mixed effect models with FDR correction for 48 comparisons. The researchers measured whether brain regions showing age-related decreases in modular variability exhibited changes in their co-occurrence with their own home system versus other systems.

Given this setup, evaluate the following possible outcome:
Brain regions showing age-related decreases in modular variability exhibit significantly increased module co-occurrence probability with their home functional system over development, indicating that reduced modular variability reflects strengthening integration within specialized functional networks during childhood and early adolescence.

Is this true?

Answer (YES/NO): YES